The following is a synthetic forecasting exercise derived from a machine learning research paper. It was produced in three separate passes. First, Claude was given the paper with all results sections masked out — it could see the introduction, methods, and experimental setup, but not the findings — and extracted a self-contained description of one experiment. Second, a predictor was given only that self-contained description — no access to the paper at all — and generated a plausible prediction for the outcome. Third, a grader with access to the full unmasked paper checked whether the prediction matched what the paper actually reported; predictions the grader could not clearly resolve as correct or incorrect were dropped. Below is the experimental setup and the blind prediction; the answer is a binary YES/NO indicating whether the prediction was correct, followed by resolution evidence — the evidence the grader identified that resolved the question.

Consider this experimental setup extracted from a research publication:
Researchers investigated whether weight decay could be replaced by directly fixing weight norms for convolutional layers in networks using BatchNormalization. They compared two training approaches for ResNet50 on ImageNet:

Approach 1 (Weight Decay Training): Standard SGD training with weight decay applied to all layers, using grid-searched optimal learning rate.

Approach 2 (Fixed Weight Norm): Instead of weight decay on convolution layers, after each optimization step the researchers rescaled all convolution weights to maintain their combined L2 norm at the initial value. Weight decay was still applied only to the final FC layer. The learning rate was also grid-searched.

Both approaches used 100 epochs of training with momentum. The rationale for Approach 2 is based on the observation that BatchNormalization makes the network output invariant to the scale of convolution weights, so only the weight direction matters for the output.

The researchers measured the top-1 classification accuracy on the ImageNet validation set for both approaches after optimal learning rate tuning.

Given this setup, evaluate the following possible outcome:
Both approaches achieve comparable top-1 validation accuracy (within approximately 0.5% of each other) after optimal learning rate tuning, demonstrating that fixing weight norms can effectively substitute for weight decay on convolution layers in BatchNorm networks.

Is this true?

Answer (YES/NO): YES